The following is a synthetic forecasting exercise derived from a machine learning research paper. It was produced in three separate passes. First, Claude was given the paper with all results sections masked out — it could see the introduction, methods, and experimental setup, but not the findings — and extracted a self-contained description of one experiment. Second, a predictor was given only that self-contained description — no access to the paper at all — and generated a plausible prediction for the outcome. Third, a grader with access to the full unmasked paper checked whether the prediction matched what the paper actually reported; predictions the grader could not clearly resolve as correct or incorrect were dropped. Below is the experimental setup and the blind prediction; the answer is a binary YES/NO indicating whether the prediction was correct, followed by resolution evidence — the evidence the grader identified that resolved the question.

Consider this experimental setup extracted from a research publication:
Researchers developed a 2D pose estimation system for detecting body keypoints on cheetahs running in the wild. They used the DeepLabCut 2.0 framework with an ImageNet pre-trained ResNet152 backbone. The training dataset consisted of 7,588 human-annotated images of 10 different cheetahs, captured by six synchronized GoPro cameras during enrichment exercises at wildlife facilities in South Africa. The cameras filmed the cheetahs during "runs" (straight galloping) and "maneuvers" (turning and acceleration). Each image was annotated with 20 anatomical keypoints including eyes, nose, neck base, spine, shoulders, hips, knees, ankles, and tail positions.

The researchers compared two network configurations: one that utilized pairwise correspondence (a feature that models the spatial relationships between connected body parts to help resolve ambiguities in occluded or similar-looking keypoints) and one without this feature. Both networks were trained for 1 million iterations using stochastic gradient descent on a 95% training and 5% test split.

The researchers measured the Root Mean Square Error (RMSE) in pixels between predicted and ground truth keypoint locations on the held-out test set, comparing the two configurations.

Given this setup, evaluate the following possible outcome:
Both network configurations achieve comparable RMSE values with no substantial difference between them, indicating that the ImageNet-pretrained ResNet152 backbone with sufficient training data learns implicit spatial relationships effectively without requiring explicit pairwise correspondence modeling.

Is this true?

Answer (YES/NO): NO